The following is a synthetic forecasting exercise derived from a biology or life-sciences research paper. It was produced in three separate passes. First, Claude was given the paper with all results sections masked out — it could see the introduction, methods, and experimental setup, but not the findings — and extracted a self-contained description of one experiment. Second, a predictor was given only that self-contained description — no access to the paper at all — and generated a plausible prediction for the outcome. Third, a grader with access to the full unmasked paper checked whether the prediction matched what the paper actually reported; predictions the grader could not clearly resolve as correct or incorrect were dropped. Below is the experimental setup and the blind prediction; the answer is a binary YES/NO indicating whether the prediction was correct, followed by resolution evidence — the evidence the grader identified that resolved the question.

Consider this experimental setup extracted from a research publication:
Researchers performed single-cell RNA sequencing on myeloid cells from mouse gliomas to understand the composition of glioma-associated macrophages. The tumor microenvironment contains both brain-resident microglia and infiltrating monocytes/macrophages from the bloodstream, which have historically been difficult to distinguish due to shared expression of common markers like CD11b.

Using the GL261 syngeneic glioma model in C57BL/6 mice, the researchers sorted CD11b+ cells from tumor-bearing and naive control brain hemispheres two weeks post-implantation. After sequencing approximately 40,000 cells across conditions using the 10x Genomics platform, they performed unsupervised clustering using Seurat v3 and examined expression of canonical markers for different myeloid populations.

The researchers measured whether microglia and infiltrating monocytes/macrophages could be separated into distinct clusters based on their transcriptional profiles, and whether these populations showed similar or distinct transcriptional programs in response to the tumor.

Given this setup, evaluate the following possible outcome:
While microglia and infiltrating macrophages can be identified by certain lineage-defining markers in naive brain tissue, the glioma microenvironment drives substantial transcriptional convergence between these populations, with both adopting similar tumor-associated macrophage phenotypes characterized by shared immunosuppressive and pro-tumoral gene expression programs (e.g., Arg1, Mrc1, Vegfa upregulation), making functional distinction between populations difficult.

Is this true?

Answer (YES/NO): NO